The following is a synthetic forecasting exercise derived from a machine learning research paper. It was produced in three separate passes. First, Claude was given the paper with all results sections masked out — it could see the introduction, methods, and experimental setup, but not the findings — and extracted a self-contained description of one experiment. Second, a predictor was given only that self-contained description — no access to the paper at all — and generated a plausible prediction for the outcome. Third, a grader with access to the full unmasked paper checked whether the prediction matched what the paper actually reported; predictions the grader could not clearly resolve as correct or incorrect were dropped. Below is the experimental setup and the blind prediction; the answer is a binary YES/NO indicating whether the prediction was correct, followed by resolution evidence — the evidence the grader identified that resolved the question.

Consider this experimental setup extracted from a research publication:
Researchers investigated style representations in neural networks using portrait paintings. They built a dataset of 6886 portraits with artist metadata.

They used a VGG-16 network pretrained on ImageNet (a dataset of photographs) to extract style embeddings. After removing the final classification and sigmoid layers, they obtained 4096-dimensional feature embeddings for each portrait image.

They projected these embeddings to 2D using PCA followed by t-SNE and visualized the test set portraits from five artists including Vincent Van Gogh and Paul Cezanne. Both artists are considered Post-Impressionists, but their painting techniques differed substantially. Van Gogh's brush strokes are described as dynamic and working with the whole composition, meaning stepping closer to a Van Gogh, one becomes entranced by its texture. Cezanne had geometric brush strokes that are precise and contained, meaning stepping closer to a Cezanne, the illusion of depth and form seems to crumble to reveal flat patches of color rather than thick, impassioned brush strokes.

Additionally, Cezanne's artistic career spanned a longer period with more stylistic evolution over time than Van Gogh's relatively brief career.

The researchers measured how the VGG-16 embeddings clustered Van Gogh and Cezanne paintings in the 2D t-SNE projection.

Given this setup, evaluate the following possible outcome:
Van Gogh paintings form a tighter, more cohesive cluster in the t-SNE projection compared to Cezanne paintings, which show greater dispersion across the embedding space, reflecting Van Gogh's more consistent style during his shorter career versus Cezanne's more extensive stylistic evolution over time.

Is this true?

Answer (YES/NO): YES